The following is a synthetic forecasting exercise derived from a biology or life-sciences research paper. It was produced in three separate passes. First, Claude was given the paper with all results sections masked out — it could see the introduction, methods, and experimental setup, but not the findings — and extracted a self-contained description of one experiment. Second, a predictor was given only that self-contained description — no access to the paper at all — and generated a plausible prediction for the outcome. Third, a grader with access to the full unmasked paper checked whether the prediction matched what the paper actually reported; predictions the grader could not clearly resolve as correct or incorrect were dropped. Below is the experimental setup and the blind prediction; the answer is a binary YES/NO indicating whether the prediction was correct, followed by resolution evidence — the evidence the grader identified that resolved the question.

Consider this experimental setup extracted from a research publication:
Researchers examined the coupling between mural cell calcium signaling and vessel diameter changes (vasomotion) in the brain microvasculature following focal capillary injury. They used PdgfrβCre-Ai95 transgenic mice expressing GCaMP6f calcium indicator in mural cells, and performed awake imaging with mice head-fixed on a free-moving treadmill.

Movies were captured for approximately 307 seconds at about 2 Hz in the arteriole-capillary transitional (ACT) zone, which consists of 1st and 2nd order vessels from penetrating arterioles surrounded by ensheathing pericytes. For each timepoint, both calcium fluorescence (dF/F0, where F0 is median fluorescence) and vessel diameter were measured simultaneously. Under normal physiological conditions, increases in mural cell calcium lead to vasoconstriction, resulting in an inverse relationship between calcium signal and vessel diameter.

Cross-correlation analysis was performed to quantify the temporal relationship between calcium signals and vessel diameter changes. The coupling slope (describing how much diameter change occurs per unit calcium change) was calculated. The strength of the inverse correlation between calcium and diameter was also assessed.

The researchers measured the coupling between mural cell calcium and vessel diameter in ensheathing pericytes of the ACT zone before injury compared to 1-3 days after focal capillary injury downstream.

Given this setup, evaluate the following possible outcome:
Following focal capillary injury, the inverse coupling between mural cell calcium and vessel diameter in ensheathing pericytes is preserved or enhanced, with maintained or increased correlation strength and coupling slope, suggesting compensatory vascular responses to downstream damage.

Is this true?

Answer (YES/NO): NO